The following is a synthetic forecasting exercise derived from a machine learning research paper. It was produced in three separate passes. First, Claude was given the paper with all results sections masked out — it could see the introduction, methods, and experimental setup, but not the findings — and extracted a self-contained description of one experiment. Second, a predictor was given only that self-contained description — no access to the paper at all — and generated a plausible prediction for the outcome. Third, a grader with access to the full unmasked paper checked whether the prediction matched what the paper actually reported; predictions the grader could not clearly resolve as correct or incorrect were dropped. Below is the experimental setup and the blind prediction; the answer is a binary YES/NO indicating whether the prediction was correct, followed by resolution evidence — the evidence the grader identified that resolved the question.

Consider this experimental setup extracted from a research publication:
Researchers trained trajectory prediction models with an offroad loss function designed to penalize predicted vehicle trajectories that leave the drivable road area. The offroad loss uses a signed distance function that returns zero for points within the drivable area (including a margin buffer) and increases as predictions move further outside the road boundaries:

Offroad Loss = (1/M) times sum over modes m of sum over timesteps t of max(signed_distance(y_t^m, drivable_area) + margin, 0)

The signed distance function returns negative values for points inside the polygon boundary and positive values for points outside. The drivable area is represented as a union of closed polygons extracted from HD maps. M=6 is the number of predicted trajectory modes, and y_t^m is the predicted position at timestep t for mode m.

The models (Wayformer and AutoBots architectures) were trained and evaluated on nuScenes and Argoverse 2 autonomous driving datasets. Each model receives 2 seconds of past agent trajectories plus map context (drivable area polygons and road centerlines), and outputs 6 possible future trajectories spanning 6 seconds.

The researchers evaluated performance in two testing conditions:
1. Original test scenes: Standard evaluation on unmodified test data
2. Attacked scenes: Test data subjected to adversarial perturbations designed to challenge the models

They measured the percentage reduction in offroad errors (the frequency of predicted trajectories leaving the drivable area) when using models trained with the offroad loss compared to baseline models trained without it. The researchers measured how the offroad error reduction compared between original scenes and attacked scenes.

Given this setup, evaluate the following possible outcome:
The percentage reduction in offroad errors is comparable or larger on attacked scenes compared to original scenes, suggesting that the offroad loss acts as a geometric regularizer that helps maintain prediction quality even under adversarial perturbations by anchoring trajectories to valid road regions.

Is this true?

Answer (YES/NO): NO